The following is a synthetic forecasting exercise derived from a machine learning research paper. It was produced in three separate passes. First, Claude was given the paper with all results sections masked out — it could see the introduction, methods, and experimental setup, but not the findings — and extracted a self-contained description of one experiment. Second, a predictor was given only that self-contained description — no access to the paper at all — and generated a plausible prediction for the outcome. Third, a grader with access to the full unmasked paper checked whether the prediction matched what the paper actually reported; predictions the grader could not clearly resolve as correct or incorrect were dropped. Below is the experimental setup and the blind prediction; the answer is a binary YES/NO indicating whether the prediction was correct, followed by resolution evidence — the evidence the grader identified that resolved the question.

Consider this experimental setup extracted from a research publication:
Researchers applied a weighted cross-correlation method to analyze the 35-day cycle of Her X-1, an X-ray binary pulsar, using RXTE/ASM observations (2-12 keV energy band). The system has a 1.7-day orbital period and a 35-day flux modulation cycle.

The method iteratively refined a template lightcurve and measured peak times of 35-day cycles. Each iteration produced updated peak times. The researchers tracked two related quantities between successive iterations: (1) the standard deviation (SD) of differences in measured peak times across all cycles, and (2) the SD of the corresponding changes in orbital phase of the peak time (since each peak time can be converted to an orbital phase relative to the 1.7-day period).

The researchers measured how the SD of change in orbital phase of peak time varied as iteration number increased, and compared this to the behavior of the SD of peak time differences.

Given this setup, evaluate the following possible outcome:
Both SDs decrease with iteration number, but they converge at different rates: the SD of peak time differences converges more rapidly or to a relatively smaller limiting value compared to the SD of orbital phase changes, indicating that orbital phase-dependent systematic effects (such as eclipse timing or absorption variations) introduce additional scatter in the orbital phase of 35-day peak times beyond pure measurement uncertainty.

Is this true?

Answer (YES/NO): NO